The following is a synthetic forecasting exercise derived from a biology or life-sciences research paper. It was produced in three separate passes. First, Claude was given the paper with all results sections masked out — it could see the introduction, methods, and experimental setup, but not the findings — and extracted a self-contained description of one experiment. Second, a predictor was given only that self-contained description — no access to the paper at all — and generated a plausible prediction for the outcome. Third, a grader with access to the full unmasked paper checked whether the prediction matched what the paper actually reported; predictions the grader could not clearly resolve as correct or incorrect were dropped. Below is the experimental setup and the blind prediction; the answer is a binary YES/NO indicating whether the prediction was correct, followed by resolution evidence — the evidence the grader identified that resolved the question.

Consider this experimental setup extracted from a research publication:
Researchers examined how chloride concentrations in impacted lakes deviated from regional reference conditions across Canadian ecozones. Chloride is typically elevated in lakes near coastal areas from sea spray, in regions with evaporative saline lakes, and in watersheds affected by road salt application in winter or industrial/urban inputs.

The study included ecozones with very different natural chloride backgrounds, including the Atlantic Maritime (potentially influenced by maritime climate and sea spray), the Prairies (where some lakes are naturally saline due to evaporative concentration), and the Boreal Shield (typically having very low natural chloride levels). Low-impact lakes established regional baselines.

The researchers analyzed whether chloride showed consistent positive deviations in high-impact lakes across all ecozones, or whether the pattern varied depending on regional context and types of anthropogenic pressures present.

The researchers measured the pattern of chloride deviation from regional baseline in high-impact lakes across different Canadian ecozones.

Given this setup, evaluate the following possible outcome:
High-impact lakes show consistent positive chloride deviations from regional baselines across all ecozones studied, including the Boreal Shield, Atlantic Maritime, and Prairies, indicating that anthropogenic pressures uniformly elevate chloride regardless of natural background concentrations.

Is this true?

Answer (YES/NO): YES